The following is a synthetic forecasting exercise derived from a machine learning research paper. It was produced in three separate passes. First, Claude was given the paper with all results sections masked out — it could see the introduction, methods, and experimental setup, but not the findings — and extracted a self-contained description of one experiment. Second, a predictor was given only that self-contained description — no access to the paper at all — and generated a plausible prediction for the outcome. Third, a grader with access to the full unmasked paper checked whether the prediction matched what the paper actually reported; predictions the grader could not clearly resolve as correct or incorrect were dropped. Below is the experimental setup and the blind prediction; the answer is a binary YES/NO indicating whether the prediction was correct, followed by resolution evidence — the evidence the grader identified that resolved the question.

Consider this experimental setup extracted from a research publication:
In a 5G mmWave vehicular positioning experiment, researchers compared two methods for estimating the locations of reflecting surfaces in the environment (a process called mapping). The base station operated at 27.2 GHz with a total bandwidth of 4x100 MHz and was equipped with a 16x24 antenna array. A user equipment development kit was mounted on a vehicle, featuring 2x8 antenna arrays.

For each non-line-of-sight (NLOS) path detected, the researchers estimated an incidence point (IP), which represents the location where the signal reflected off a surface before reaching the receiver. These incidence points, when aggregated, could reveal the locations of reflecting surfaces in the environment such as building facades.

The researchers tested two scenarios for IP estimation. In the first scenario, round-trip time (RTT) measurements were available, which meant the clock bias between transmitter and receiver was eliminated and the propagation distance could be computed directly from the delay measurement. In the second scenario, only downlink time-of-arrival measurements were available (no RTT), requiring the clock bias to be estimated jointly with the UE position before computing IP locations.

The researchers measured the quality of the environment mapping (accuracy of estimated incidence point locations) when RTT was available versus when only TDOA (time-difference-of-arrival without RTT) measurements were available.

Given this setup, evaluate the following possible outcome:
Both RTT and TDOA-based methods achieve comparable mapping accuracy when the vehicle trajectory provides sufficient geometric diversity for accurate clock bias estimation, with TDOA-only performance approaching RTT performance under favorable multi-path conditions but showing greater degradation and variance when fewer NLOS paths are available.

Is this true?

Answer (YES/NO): NO